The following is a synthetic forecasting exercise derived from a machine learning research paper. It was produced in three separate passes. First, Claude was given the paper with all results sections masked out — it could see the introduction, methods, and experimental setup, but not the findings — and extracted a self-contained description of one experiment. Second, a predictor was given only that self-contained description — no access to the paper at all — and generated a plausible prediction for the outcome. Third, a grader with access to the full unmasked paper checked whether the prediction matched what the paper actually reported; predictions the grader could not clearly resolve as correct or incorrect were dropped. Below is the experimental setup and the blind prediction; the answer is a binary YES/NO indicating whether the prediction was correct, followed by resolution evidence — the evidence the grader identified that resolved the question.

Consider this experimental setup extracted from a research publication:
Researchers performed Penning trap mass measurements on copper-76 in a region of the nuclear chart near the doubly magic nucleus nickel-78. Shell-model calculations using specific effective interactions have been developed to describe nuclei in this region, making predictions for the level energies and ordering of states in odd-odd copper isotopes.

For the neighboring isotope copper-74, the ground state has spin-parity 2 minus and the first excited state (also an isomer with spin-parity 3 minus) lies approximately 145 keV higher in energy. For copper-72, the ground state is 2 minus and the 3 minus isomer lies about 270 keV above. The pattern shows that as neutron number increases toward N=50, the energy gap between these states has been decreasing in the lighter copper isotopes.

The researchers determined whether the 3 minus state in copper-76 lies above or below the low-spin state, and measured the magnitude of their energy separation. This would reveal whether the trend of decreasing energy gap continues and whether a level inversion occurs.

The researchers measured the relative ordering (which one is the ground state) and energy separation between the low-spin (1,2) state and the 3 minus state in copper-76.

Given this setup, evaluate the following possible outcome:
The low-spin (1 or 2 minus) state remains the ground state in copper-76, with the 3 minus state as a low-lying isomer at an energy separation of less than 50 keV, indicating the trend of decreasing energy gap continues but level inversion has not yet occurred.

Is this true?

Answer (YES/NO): NO